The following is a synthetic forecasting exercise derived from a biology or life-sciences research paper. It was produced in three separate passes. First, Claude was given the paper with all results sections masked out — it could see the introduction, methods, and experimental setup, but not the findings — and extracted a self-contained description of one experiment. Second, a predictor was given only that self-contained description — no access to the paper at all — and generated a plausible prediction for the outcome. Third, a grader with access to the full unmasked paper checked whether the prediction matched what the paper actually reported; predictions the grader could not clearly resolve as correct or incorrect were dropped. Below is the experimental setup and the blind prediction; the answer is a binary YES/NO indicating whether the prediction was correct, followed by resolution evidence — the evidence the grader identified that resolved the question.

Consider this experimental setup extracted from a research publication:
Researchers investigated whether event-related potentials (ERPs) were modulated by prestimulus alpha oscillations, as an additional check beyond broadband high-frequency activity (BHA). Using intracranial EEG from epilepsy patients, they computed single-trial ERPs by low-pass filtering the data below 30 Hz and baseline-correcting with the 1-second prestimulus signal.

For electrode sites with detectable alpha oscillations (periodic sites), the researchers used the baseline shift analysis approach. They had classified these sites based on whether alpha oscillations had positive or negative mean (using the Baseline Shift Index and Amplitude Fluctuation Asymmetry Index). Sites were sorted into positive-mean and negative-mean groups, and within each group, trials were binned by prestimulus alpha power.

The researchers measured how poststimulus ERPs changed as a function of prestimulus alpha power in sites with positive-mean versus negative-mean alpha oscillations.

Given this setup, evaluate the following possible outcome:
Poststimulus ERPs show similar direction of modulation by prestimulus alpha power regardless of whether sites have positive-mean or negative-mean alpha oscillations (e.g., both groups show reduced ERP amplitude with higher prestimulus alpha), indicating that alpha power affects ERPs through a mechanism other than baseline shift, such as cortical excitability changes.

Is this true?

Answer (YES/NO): NO